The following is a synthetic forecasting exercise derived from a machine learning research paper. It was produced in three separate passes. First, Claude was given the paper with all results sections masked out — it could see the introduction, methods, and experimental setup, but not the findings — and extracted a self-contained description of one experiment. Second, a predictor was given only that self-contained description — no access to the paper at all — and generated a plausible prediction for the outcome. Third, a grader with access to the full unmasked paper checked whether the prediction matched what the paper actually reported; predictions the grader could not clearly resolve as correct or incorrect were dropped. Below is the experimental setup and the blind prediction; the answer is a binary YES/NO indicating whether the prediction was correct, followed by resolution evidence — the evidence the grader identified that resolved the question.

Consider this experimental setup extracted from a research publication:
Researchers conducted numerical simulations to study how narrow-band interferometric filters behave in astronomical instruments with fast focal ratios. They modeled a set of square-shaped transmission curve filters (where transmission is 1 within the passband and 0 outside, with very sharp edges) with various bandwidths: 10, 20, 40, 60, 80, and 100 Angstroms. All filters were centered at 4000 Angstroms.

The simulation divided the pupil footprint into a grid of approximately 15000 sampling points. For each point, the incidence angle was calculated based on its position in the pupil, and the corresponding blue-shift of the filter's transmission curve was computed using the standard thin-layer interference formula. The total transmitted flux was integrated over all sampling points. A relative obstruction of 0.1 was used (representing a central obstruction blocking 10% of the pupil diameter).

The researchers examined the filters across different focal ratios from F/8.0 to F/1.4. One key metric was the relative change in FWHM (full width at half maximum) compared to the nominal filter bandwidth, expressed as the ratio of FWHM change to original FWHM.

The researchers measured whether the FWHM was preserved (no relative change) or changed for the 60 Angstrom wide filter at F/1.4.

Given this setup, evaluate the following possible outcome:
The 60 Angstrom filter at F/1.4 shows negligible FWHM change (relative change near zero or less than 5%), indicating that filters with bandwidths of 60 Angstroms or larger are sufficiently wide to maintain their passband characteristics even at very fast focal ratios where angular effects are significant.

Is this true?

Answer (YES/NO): YES